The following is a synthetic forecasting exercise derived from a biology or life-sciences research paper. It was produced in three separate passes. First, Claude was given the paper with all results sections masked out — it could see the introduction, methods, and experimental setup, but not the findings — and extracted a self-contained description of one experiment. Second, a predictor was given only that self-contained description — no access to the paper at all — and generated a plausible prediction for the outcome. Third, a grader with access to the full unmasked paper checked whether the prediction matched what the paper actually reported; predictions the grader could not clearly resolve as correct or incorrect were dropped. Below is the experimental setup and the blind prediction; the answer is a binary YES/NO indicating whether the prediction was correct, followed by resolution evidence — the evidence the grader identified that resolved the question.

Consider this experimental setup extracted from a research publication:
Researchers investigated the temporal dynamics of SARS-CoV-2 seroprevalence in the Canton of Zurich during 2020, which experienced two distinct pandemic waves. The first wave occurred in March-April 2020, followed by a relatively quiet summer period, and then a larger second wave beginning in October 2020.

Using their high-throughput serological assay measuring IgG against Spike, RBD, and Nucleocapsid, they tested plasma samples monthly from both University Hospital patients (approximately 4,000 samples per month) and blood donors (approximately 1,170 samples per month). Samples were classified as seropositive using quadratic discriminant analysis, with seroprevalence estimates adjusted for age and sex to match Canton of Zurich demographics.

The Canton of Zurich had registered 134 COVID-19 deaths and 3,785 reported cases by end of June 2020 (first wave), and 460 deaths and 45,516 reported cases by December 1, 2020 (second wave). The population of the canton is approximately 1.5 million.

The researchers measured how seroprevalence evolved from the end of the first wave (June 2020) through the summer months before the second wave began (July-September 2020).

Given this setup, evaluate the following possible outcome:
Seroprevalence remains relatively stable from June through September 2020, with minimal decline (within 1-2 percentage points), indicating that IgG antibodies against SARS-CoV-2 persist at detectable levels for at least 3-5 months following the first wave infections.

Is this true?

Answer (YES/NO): NO